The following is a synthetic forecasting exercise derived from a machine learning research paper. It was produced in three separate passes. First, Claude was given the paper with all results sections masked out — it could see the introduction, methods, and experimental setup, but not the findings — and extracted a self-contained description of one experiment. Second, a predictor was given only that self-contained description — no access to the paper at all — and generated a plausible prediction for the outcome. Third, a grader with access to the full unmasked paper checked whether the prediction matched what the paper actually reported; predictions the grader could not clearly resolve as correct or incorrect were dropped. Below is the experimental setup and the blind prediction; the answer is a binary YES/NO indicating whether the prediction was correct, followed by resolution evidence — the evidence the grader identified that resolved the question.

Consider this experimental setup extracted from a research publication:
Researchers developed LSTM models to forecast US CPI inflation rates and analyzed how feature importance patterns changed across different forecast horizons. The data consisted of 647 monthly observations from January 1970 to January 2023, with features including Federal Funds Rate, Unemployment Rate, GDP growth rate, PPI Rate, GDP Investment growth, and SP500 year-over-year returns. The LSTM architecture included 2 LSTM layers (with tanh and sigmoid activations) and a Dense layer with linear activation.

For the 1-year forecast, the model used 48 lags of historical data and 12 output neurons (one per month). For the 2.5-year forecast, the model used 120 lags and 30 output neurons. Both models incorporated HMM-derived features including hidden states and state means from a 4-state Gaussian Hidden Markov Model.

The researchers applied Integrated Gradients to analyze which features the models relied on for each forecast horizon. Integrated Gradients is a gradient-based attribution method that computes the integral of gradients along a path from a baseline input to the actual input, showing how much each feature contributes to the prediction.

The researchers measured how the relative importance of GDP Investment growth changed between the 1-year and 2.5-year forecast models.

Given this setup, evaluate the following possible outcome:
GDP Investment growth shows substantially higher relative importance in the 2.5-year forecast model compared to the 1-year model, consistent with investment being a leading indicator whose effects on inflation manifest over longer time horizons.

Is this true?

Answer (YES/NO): YES